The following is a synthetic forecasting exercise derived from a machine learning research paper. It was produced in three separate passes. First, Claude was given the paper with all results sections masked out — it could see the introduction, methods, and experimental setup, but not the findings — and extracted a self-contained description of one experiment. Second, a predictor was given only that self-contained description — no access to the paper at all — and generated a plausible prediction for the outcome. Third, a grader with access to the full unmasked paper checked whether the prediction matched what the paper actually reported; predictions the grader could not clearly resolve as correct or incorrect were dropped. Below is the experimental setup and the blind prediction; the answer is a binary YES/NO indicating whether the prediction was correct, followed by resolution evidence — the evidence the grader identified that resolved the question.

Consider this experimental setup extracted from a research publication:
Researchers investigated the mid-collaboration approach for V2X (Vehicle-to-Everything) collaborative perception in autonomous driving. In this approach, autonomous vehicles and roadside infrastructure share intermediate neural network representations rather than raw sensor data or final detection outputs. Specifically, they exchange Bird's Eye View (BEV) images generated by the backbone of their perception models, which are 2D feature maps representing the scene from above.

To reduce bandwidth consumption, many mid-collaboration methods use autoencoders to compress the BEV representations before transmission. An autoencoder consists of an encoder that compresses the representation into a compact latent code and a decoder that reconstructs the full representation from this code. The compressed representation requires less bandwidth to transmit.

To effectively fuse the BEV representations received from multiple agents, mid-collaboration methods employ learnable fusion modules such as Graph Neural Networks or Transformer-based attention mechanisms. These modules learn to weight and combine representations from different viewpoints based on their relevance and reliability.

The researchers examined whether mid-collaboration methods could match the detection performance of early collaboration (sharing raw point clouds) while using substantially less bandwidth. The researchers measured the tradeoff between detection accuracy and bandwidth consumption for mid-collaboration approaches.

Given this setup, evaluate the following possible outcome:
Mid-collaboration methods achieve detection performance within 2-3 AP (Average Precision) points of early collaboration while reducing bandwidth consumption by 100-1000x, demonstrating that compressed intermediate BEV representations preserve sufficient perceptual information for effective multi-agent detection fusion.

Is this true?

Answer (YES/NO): NO